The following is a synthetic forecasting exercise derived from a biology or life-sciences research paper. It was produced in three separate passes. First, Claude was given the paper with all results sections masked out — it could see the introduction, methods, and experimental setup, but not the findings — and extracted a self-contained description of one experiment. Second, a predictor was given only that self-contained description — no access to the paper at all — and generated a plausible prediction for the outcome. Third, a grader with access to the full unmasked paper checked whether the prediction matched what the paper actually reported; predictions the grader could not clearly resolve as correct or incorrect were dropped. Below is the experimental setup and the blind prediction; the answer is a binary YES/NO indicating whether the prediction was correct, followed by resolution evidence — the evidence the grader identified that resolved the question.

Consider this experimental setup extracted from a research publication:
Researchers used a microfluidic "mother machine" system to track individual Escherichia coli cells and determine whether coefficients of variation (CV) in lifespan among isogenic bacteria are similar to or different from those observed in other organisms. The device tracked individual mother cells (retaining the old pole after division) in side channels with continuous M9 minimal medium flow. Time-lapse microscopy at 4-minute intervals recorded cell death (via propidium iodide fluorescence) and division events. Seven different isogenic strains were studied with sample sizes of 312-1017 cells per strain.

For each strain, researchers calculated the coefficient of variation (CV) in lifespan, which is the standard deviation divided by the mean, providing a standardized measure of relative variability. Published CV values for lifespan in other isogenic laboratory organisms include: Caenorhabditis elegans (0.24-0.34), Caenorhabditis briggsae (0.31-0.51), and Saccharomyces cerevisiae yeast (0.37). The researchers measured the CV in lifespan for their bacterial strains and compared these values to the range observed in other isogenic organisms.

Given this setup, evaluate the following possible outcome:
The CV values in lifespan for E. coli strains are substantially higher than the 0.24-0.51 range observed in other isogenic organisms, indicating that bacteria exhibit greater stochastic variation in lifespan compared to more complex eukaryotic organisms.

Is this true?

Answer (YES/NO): NO